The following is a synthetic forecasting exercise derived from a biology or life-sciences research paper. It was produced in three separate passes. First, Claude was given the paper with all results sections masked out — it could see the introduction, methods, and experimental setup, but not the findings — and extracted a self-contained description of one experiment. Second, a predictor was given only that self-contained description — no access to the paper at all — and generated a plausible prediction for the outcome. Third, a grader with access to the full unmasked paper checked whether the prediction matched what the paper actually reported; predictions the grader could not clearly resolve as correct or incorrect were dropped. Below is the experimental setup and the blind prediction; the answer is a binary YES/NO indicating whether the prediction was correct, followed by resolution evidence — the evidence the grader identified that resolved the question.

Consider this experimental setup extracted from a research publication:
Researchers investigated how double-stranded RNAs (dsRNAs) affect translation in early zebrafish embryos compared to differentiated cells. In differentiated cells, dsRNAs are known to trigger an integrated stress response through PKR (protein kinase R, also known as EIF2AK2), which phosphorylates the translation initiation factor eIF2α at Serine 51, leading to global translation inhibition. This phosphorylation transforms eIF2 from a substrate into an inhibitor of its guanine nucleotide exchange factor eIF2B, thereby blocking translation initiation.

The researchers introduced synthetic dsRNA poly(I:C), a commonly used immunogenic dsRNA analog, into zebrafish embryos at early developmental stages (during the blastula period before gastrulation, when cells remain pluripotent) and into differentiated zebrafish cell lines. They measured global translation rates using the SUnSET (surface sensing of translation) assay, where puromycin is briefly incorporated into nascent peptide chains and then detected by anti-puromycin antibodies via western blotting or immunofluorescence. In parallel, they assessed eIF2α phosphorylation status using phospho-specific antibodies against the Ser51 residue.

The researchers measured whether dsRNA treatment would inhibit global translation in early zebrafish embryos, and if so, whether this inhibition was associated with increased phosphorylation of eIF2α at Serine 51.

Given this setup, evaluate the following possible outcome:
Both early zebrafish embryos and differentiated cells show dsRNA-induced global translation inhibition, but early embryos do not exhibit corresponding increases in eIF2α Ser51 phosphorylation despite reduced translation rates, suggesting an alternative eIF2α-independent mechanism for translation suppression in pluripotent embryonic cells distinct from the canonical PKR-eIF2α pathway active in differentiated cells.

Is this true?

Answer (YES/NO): YES